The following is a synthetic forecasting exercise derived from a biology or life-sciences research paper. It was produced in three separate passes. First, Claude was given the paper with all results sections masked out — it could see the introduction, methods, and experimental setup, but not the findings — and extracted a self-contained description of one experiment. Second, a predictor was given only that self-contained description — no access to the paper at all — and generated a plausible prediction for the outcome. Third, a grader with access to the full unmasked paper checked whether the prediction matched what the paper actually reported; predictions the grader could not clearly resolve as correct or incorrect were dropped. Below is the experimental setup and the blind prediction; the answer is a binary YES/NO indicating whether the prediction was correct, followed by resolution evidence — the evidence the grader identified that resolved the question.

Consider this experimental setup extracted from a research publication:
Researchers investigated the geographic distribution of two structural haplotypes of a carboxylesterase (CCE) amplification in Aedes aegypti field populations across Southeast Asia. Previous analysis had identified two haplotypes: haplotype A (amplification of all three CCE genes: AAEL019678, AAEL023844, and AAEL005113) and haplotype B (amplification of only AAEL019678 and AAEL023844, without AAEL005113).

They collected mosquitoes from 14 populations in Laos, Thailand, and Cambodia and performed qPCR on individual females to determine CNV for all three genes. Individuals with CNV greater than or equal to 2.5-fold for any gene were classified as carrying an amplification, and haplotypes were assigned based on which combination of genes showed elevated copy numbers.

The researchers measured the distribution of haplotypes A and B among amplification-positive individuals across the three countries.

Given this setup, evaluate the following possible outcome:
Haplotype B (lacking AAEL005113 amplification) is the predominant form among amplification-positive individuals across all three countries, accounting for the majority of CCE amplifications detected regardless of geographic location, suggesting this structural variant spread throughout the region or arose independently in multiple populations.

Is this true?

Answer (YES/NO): NO